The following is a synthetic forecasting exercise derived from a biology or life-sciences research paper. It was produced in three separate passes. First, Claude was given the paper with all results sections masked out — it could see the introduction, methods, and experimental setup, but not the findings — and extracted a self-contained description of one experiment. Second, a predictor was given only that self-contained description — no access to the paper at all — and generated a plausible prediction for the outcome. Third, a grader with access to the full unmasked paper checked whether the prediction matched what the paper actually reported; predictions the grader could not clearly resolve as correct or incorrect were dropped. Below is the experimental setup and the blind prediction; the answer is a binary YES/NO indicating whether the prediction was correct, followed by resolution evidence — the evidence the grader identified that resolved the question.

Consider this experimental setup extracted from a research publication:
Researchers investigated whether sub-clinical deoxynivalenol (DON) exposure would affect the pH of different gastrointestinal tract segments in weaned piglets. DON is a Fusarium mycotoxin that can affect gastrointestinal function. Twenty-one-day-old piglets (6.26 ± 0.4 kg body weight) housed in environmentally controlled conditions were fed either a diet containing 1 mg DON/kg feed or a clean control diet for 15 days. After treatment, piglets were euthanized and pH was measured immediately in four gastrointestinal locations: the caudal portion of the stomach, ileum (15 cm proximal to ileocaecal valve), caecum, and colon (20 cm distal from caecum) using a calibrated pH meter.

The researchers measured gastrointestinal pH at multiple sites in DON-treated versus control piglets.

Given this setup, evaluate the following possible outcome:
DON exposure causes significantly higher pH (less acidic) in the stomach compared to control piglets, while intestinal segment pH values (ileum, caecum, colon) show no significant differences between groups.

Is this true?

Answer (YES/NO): NO